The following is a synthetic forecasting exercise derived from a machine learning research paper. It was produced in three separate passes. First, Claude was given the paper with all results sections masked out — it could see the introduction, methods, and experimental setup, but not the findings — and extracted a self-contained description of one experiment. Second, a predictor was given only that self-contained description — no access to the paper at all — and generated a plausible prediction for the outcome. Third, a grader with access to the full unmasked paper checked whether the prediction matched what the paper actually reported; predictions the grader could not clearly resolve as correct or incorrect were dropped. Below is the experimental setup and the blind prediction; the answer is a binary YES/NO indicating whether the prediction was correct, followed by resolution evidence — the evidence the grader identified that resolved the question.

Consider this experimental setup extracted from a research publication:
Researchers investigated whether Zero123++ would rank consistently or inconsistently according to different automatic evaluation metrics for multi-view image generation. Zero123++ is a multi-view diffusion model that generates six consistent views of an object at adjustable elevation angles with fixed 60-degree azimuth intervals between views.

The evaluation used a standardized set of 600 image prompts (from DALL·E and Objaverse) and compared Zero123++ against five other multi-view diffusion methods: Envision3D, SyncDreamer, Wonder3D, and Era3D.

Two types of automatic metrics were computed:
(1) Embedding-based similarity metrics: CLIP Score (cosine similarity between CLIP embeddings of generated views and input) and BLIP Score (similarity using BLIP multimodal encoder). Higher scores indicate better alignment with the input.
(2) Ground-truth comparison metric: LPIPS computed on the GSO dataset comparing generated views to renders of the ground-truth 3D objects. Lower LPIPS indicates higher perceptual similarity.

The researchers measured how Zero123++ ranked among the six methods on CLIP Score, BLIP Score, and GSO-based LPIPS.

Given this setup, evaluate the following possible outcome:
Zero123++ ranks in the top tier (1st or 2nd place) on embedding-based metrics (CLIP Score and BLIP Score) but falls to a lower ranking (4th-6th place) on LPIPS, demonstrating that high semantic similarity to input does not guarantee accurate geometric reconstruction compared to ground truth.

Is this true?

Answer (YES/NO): YES